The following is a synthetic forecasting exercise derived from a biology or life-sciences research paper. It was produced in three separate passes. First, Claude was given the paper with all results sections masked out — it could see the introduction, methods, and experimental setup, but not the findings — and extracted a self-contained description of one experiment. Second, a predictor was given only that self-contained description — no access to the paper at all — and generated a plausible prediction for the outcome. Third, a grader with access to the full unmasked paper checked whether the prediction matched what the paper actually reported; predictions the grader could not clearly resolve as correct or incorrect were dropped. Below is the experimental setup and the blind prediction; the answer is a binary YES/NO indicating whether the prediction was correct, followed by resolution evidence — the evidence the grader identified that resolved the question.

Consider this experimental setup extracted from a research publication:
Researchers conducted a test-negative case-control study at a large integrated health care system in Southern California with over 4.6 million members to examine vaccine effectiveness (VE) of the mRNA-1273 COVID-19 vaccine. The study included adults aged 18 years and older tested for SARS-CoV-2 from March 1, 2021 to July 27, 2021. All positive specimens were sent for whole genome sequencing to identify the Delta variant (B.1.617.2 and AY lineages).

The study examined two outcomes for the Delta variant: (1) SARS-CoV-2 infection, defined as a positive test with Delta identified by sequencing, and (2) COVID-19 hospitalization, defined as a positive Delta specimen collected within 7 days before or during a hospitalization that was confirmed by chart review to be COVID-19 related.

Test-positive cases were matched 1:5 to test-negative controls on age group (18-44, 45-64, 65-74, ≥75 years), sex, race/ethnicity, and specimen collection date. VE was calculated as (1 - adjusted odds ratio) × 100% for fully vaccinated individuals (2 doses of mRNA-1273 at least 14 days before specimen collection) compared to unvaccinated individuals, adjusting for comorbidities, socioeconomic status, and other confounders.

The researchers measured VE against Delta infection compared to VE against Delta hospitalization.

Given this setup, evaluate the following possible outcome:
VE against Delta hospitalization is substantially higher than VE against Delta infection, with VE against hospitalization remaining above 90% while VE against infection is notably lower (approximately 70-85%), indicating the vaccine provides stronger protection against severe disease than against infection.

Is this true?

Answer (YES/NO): NO